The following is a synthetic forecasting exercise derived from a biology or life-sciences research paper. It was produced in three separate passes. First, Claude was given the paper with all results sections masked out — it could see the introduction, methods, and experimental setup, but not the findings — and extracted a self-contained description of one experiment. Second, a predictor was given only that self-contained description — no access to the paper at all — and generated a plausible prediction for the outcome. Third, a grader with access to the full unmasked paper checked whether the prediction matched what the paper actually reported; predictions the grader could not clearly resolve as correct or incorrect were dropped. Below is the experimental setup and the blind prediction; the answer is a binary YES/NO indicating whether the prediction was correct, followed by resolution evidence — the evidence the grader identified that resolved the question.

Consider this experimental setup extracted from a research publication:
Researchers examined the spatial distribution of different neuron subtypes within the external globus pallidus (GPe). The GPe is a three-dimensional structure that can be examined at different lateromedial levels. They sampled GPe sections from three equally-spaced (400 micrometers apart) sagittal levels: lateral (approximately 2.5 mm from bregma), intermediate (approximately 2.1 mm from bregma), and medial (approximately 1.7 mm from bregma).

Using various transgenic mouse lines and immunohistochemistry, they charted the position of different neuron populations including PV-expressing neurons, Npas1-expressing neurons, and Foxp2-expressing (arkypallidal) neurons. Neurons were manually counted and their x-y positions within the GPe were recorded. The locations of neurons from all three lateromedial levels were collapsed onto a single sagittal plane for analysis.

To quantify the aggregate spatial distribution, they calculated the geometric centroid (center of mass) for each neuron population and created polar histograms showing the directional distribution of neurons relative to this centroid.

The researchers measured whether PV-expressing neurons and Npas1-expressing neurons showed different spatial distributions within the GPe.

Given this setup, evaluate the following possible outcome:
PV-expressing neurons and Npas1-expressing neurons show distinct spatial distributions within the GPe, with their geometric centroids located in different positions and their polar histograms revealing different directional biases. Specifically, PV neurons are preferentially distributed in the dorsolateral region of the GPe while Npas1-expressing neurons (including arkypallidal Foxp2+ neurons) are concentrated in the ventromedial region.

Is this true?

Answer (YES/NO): NO